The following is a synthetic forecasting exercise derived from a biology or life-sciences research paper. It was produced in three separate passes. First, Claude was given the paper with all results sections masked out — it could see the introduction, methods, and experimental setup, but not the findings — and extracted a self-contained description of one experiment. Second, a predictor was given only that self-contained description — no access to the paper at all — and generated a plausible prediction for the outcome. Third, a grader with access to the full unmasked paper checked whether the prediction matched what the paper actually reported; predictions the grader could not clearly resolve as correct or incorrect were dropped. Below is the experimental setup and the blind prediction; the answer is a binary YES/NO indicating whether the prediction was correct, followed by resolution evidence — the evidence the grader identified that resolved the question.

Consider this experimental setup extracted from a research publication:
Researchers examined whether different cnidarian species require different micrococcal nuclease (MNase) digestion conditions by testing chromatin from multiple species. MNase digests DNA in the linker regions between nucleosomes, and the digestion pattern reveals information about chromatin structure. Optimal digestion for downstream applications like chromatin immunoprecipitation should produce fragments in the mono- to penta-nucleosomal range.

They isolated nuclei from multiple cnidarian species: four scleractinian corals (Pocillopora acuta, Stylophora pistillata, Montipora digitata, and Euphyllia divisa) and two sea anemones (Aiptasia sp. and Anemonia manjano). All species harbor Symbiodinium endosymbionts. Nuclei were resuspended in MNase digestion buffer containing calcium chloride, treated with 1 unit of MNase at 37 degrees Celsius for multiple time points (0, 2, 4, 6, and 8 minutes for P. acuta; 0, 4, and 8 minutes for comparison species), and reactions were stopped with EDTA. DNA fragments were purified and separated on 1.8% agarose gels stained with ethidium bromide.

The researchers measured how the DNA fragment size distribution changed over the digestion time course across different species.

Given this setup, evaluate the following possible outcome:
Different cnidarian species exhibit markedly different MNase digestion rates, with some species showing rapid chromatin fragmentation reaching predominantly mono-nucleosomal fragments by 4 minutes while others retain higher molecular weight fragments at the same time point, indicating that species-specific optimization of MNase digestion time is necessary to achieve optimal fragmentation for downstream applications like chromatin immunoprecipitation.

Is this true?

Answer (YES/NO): NO